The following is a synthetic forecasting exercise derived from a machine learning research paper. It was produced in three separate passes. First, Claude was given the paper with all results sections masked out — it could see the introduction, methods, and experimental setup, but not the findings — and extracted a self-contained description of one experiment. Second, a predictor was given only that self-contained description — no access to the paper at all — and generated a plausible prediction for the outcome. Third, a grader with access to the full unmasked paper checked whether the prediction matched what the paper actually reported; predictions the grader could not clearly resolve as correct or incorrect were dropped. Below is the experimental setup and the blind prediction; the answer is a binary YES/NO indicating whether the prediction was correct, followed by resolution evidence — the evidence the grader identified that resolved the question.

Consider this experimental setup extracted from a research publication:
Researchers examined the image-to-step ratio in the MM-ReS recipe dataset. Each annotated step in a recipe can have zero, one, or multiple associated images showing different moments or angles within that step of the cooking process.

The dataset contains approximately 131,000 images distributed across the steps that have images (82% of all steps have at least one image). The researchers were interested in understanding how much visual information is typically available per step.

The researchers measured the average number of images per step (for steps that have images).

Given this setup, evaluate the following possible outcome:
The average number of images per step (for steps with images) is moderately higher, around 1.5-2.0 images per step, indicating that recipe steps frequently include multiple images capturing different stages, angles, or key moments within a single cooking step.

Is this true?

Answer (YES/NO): NO